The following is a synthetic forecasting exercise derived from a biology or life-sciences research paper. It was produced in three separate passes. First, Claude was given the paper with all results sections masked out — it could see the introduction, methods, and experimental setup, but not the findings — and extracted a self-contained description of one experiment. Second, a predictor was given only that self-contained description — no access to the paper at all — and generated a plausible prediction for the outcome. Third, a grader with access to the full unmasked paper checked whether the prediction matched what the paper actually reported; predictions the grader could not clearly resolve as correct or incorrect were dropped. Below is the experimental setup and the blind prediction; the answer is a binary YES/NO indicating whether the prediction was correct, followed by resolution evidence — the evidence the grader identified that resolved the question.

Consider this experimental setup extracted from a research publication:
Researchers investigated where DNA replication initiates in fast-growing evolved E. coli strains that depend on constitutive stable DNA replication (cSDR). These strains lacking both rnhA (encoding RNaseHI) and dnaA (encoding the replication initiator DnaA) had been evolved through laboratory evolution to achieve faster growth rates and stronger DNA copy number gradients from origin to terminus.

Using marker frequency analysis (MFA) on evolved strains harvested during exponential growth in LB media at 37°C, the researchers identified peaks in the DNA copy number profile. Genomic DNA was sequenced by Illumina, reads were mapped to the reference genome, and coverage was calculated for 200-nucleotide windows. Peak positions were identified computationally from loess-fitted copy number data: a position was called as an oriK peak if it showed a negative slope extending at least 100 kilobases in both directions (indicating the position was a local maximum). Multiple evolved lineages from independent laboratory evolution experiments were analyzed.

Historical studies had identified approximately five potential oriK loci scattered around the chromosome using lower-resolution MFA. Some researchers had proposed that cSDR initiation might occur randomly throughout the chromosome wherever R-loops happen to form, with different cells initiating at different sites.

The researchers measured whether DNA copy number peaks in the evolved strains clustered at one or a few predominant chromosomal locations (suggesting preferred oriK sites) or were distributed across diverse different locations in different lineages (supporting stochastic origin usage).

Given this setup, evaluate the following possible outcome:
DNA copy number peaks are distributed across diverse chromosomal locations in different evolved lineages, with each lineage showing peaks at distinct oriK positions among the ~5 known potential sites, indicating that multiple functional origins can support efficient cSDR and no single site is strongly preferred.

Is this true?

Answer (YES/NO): NO